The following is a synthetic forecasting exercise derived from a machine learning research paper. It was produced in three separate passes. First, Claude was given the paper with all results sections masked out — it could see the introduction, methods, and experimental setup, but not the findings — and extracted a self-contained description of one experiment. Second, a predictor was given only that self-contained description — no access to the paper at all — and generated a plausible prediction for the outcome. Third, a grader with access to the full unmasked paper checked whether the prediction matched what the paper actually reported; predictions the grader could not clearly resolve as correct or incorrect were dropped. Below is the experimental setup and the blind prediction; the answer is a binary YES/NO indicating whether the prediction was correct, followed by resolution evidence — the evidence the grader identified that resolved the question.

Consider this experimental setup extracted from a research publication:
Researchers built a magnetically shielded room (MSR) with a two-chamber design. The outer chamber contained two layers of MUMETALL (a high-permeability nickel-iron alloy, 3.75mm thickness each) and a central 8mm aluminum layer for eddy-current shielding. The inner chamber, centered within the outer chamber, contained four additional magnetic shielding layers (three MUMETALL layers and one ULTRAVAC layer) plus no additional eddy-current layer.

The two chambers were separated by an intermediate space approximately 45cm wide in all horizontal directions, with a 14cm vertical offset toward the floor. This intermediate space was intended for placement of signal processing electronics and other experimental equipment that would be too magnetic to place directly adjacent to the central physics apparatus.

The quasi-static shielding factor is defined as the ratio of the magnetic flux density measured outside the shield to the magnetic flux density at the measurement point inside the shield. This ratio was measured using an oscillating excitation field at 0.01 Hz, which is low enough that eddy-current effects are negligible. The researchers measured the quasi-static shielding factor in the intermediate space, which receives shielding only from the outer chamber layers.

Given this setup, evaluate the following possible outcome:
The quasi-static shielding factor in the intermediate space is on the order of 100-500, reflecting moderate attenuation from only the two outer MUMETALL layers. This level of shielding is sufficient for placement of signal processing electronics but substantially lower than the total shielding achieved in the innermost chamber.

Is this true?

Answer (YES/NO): NO